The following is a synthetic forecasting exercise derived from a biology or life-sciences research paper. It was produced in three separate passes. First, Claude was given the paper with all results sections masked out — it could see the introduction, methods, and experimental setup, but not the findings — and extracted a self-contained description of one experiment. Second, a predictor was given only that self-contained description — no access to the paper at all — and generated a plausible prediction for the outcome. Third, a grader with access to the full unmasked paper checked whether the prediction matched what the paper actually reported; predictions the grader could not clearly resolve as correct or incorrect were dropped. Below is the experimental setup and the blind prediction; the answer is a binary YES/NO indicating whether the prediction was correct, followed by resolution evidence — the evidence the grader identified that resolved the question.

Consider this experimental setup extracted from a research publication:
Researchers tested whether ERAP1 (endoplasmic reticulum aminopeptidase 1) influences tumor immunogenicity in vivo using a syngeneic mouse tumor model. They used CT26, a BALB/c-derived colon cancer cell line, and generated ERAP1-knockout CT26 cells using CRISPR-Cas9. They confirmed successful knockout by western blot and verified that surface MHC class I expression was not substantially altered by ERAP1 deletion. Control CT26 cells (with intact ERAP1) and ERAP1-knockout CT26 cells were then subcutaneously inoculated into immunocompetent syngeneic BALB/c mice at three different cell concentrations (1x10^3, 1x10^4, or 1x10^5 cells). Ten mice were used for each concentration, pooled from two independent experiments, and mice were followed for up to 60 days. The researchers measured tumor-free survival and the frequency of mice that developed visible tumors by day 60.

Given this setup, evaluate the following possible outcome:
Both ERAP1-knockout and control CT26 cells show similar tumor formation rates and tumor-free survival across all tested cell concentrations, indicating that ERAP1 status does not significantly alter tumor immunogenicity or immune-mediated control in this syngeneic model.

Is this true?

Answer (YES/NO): NO